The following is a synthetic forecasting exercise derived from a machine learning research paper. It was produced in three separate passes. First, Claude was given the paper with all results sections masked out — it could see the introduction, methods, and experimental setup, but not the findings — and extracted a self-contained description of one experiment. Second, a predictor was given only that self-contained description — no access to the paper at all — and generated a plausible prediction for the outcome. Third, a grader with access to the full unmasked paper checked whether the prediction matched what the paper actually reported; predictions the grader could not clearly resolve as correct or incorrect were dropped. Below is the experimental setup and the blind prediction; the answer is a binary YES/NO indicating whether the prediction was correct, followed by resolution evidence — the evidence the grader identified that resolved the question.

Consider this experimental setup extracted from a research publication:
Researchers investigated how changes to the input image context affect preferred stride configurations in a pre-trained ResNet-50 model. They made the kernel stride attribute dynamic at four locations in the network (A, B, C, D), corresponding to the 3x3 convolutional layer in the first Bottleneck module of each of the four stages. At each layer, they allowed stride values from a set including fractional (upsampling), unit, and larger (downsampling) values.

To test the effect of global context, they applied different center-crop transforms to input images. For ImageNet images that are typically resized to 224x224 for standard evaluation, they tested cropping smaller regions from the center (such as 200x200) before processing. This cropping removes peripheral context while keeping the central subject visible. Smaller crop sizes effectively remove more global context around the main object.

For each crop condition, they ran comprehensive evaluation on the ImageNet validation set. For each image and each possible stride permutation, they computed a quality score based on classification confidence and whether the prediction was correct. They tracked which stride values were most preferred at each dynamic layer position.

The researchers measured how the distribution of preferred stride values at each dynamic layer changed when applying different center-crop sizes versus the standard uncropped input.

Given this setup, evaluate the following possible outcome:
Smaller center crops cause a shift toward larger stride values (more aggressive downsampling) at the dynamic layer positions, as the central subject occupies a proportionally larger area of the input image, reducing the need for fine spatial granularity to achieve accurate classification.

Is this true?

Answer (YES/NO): NO